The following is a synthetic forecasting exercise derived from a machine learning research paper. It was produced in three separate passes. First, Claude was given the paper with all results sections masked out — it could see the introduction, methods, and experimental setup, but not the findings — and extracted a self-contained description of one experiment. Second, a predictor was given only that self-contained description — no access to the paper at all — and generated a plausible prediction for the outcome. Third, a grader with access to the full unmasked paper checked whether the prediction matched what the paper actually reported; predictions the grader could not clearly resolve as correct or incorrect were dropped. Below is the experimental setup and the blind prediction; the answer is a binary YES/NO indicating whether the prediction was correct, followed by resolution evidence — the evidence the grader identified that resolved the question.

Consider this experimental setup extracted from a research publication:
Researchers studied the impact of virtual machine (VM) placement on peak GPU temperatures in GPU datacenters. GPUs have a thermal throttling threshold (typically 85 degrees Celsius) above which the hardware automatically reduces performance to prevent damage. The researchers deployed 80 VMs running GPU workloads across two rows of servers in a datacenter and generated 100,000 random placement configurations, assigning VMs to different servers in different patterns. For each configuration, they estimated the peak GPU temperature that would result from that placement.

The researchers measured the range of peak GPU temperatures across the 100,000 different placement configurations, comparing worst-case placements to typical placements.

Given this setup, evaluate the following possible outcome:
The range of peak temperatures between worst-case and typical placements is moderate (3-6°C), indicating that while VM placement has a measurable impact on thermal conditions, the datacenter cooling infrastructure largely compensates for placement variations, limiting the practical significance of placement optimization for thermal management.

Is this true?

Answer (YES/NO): NO